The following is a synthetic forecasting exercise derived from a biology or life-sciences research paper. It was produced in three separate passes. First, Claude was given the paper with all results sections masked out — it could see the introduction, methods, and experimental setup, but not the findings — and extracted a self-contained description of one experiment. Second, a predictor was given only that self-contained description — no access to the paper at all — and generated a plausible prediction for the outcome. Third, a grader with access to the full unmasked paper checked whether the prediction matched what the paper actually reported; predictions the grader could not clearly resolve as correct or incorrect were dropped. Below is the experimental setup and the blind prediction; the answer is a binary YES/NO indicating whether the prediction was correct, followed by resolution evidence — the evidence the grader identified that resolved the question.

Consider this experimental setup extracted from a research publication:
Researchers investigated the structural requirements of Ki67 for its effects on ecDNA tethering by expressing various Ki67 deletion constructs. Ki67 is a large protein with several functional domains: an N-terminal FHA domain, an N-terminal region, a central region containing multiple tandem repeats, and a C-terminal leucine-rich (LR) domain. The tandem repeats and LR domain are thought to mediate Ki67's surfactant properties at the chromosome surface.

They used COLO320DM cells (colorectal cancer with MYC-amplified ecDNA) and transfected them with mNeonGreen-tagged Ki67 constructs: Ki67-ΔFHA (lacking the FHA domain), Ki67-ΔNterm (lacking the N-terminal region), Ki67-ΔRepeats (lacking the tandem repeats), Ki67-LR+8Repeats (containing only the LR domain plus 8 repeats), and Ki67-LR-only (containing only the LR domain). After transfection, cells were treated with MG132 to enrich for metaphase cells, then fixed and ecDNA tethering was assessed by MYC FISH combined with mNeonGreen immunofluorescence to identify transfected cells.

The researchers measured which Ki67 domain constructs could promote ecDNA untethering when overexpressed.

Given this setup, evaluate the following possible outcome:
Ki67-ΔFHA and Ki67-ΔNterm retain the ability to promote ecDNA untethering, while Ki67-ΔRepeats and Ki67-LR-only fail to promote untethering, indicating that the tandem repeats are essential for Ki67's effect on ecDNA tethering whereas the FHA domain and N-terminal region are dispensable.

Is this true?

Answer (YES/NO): NO